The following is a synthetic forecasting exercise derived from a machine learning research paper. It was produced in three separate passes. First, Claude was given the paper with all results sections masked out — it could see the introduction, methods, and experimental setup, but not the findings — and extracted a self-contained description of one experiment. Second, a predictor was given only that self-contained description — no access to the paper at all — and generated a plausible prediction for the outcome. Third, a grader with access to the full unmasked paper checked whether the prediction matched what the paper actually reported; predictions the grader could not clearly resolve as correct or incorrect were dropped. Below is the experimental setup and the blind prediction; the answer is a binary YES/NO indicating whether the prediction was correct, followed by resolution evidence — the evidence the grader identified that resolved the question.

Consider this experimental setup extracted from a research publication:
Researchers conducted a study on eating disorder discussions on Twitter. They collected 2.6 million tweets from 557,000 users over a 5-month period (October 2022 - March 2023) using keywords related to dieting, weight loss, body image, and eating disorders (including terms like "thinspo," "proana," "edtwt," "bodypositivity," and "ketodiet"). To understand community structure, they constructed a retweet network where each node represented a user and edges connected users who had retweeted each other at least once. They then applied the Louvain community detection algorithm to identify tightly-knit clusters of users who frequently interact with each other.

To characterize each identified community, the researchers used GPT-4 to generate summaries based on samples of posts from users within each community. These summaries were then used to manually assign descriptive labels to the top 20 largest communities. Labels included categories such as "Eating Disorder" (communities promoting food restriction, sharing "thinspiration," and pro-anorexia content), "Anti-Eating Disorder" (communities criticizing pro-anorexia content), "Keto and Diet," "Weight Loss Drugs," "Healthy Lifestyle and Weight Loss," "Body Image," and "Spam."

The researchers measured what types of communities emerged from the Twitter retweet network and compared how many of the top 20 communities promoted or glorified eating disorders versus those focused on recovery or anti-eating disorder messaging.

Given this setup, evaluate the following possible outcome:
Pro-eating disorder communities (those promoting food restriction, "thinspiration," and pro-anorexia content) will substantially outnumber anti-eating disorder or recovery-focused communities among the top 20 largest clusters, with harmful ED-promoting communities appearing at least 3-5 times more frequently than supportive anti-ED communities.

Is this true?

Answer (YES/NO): YES